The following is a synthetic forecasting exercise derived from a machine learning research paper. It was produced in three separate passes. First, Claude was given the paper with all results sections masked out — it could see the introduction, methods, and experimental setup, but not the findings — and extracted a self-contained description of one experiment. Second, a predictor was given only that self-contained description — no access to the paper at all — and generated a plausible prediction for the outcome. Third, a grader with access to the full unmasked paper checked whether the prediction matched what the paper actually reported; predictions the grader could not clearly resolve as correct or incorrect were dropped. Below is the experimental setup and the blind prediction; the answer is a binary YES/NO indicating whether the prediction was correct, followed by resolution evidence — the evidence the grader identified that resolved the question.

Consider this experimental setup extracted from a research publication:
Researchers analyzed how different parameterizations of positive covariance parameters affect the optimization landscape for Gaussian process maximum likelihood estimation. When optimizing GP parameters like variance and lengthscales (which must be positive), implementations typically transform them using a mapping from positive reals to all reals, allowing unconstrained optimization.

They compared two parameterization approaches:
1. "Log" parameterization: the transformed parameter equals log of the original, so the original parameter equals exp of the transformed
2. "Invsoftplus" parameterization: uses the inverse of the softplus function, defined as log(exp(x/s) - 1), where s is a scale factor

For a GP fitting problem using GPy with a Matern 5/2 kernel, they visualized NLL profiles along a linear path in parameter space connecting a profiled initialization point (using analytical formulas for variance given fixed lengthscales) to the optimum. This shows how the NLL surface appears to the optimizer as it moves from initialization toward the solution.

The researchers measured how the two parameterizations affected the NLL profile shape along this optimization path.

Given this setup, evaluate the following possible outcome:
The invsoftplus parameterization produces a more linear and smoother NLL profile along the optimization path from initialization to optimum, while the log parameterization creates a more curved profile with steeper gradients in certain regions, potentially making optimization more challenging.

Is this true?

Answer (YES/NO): NO